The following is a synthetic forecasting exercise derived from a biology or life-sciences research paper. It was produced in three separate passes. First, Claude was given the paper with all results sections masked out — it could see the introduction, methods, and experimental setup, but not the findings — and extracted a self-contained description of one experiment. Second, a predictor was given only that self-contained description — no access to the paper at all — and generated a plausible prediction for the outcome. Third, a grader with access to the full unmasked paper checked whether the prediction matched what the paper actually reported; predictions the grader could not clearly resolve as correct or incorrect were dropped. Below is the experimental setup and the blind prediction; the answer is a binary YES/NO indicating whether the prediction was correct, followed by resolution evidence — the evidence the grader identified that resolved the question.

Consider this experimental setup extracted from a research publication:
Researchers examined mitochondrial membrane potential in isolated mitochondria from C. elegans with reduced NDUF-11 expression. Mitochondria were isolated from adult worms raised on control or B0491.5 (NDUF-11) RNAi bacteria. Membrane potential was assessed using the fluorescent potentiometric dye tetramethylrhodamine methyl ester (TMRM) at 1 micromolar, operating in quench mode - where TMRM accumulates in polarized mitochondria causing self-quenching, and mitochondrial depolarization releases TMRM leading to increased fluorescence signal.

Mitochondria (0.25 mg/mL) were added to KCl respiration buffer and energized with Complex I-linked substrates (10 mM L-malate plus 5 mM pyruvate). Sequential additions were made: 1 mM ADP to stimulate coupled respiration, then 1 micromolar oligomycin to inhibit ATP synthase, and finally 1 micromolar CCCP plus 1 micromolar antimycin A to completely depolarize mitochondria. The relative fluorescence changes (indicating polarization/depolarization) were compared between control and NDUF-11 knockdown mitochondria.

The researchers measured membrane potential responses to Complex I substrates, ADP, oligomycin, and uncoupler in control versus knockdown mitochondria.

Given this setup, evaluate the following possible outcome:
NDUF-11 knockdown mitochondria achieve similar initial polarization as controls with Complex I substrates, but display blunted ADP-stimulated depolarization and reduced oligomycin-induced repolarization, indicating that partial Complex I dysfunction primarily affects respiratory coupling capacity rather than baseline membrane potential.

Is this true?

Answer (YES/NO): NO